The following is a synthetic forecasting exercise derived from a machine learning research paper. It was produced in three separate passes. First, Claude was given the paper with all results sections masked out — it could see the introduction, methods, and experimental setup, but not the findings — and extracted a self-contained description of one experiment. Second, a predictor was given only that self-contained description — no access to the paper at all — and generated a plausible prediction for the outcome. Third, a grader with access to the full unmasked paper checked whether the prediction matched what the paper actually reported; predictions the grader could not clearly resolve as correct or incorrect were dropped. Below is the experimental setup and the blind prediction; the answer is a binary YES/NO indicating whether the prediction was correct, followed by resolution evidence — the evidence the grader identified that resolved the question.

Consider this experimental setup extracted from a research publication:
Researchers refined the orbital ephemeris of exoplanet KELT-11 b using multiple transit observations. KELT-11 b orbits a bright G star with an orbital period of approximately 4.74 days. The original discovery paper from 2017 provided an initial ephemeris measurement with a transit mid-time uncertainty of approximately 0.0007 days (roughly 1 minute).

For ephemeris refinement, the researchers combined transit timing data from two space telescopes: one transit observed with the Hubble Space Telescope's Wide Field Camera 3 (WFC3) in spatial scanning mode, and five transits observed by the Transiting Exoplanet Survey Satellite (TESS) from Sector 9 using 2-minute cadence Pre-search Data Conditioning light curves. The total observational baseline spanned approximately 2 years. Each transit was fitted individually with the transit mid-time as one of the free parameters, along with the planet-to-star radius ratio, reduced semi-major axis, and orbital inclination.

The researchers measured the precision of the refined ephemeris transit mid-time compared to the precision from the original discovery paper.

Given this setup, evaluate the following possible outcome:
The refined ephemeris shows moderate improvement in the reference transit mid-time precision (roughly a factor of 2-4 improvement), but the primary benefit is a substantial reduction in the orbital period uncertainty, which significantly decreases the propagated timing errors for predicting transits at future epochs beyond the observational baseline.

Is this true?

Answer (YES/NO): NO